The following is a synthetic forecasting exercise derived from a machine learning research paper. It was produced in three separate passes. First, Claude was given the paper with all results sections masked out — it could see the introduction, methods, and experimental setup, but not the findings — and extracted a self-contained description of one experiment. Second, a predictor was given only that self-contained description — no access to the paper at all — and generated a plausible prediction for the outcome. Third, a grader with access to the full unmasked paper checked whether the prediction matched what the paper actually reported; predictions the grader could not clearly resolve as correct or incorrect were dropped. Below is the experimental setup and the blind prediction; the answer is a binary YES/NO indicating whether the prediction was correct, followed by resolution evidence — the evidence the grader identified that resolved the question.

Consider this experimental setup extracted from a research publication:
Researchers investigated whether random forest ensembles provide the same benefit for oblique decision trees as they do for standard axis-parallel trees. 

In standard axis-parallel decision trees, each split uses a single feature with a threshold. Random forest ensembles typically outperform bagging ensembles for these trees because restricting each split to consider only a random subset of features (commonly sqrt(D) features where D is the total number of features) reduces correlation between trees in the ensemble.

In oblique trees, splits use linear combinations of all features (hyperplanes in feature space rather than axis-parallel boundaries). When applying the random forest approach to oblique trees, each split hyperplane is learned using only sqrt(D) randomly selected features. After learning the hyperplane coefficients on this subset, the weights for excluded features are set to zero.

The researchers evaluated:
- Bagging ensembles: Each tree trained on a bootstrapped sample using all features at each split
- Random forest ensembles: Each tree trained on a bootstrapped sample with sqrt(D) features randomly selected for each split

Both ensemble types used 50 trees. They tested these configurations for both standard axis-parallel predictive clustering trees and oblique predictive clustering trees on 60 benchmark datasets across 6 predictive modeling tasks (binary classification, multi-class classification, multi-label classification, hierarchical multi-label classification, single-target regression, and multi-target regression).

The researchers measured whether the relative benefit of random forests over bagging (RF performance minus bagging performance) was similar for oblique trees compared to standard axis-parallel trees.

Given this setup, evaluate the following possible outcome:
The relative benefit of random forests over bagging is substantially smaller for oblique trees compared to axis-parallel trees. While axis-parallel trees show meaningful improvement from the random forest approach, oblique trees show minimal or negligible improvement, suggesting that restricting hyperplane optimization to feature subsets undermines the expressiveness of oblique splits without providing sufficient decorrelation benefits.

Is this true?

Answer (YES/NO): NO